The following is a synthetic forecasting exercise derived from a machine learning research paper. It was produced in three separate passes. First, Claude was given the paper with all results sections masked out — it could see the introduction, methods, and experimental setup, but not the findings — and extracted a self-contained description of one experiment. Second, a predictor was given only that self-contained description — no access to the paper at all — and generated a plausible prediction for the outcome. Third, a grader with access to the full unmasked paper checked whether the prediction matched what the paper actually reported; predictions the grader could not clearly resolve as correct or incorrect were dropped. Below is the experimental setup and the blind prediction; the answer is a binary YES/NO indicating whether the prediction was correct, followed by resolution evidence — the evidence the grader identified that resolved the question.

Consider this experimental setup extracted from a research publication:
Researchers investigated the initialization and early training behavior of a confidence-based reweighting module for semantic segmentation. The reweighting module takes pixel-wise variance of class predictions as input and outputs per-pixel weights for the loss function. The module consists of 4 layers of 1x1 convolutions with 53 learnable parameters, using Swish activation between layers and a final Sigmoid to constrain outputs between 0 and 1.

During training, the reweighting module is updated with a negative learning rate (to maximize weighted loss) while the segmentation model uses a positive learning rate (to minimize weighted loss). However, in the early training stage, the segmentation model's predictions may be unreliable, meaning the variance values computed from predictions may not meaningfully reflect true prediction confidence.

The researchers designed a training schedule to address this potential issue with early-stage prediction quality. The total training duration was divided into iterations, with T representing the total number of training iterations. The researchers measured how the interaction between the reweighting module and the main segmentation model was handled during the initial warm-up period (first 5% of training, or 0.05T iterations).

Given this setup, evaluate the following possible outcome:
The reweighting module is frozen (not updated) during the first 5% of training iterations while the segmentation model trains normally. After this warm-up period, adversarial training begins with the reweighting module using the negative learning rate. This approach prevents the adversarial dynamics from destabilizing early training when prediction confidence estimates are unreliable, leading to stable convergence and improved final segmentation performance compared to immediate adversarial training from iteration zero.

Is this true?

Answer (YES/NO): NO